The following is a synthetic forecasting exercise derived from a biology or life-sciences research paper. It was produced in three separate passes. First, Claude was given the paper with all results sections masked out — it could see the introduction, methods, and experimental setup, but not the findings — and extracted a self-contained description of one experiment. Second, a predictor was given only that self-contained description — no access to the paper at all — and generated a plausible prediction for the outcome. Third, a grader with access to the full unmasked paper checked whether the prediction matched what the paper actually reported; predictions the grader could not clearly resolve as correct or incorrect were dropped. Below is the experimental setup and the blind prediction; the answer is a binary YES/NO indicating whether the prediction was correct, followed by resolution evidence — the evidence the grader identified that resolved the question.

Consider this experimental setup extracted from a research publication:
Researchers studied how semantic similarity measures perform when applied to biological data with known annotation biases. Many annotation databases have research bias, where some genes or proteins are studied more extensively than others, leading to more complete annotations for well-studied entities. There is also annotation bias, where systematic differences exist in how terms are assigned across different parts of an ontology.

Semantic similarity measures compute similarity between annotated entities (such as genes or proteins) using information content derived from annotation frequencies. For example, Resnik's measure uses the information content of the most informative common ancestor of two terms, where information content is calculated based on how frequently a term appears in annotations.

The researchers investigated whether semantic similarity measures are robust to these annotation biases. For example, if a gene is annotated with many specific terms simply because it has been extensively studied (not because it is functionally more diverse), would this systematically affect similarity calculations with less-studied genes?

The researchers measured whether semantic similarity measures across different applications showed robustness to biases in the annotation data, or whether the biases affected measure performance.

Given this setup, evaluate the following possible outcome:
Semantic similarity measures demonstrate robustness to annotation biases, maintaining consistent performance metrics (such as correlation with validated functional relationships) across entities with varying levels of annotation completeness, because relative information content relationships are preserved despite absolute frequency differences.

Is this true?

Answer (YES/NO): NO